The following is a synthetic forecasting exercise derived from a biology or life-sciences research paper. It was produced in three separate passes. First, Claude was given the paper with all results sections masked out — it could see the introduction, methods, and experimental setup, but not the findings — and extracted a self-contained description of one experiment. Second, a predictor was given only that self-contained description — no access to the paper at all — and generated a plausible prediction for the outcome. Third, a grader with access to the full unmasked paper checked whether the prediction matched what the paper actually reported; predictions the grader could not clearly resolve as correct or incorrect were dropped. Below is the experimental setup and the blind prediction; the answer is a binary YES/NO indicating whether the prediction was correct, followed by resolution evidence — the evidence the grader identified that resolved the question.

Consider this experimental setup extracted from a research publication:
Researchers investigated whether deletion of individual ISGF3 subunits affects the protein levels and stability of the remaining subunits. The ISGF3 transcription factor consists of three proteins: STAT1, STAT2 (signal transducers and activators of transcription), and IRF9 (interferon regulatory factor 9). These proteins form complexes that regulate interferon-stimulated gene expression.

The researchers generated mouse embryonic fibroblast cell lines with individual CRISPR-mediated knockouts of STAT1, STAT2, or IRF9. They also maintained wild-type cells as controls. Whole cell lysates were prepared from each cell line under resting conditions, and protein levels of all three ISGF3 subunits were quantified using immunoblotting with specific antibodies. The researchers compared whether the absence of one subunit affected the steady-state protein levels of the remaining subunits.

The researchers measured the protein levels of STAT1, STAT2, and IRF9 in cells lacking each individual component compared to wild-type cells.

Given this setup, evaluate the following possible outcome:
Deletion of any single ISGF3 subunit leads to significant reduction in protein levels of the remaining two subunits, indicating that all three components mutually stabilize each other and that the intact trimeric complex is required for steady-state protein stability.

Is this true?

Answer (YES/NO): YES